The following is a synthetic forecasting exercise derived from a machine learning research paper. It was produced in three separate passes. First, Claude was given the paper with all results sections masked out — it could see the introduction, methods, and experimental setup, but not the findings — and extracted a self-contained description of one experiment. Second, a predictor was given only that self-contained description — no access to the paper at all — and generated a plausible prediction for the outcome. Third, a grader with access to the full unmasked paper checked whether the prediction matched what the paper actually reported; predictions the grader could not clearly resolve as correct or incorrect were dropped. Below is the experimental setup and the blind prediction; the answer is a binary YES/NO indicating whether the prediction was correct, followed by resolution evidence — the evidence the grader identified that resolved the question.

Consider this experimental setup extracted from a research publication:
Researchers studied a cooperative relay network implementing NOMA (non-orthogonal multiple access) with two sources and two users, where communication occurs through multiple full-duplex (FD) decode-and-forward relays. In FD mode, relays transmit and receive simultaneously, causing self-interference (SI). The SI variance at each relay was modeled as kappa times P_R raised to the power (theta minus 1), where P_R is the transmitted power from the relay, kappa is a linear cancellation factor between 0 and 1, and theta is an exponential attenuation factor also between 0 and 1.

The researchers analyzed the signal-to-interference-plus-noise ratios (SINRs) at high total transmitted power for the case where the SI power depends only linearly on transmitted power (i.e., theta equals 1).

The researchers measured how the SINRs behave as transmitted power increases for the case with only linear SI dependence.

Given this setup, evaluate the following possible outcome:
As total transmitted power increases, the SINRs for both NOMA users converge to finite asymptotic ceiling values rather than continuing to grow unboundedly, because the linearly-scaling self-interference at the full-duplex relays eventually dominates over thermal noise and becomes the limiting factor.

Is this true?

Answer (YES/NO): YES